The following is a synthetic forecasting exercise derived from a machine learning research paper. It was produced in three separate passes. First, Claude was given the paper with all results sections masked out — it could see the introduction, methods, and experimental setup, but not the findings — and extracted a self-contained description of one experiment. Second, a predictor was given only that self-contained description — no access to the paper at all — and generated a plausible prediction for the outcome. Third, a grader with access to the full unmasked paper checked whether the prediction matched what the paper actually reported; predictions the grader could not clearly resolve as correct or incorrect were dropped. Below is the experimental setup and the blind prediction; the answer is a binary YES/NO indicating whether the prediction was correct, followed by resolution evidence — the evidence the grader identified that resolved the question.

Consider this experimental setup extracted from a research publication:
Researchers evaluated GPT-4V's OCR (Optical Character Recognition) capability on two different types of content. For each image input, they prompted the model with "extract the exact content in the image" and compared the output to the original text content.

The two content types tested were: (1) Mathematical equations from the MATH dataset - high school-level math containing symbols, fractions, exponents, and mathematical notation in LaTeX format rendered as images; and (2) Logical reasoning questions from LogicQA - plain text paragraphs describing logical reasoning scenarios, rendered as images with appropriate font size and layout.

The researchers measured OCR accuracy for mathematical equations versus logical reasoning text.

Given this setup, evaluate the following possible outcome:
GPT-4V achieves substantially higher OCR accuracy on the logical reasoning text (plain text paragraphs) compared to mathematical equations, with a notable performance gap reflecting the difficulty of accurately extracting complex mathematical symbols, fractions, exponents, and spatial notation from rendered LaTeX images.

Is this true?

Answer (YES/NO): YES